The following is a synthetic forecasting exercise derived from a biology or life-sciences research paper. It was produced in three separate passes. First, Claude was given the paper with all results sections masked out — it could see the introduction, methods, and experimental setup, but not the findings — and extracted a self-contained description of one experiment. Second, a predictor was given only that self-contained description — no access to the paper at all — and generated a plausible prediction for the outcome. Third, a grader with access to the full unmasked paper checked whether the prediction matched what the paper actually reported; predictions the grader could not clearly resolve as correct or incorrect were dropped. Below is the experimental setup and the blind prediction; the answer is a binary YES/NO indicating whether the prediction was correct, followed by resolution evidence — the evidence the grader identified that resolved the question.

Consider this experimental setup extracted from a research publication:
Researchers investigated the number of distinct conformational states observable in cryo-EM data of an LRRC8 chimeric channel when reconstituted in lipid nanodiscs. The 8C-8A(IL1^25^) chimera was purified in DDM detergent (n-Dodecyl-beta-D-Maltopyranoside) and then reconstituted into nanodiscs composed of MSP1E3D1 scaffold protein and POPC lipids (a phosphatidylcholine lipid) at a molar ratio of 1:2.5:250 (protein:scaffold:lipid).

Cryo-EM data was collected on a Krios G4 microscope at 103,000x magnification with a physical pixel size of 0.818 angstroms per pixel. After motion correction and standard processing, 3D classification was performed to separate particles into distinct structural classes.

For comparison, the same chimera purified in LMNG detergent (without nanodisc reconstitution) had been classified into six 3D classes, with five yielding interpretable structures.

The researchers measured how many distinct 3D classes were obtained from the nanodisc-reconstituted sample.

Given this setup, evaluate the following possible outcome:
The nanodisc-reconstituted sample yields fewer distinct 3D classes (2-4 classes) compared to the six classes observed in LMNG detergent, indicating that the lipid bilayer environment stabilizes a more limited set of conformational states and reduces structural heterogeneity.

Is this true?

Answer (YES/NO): YES